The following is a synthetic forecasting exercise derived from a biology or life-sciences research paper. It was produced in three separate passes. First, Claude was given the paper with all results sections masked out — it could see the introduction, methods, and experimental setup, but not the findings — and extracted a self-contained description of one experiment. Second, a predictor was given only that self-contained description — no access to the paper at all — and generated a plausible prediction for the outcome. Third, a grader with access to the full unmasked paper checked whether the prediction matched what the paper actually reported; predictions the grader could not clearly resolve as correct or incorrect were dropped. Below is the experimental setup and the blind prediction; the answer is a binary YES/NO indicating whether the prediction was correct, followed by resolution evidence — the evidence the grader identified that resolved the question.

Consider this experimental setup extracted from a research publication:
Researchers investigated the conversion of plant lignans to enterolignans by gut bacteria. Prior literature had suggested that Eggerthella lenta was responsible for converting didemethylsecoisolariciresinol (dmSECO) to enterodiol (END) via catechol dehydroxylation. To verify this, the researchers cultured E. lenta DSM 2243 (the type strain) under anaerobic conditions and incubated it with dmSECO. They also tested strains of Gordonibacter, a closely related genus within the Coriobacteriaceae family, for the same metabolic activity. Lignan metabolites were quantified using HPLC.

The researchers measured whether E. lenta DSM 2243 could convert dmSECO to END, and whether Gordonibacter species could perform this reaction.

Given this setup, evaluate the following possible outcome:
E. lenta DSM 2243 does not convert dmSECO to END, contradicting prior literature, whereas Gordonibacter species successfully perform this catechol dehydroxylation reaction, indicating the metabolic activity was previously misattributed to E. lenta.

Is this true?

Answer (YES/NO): YES